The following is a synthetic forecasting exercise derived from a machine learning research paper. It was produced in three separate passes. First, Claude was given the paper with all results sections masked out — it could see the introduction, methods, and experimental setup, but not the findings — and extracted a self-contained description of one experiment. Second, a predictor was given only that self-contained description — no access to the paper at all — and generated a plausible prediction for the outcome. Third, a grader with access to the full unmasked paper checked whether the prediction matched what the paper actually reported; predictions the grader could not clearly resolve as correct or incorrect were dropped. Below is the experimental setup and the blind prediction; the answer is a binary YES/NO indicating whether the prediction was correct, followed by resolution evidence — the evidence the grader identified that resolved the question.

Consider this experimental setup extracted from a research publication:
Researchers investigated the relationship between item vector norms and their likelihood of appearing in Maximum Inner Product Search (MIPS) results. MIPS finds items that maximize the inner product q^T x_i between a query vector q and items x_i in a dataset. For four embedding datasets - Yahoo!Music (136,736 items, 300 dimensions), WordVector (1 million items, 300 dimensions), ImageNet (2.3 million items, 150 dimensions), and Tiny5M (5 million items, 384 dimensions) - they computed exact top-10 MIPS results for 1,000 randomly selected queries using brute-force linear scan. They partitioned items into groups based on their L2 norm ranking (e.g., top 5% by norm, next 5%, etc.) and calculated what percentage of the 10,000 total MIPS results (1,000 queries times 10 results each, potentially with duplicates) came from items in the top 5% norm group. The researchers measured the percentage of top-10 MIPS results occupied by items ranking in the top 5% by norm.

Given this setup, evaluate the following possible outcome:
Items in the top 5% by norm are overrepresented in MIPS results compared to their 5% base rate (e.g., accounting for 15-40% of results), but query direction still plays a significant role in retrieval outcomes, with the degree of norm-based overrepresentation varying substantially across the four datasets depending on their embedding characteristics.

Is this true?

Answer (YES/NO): NO